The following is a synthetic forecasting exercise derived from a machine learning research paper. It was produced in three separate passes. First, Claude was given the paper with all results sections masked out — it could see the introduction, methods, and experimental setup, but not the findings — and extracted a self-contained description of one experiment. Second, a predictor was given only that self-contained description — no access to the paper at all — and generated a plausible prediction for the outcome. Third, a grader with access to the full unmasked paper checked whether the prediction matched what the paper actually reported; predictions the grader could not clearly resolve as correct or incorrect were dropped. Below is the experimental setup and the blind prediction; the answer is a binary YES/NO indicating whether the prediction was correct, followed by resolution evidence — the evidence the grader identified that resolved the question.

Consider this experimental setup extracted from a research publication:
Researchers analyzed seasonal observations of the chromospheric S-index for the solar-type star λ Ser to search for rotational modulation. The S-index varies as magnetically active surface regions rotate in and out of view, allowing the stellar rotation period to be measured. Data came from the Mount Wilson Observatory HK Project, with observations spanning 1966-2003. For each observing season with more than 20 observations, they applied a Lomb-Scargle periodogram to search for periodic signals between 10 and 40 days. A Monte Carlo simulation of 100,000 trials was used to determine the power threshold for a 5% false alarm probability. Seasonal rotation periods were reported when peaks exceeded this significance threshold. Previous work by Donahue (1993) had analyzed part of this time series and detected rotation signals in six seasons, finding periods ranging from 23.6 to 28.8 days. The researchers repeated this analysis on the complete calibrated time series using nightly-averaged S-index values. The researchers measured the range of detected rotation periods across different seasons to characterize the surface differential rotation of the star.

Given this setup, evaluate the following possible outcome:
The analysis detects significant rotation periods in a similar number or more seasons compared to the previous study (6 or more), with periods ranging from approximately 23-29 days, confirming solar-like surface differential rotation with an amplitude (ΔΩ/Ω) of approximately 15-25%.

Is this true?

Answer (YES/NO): NO